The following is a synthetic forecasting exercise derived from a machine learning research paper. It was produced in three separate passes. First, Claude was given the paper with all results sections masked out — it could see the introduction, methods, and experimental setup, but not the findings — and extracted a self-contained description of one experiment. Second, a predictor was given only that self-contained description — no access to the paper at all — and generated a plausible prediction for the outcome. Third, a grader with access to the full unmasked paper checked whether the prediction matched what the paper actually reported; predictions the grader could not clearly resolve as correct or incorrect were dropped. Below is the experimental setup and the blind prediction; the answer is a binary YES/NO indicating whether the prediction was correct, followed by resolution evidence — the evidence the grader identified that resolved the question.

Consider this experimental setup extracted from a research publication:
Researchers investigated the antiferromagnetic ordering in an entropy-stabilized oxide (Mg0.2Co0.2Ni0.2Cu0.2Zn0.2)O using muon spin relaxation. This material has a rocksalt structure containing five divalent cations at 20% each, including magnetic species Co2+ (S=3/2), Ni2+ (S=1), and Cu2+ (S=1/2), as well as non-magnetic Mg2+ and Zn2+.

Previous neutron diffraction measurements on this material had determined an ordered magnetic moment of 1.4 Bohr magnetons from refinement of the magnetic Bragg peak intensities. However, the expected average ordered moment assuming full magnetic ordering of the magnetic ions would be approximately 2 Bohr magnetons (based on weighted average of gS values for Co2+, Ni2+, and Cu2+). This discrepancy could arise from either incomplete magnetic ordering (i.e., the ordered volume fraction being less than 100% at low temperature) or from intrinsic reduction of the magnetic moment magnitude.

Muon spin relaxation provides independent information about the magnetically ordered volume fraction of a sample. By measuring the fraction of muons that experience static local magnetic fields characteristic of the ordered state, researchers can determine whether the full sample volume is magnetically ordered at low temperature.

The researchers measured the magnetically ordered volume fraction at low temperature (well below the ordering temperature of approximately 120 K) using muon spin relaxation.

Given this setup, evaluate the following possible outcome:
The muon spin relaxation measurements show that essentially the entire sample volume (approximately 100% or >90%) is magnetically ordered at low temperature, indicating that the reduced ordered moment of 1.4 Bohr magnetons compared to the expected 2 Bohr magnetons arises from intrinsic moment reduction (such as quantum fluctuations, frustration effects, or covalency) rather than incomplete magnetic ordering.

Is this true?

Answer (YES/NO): YES